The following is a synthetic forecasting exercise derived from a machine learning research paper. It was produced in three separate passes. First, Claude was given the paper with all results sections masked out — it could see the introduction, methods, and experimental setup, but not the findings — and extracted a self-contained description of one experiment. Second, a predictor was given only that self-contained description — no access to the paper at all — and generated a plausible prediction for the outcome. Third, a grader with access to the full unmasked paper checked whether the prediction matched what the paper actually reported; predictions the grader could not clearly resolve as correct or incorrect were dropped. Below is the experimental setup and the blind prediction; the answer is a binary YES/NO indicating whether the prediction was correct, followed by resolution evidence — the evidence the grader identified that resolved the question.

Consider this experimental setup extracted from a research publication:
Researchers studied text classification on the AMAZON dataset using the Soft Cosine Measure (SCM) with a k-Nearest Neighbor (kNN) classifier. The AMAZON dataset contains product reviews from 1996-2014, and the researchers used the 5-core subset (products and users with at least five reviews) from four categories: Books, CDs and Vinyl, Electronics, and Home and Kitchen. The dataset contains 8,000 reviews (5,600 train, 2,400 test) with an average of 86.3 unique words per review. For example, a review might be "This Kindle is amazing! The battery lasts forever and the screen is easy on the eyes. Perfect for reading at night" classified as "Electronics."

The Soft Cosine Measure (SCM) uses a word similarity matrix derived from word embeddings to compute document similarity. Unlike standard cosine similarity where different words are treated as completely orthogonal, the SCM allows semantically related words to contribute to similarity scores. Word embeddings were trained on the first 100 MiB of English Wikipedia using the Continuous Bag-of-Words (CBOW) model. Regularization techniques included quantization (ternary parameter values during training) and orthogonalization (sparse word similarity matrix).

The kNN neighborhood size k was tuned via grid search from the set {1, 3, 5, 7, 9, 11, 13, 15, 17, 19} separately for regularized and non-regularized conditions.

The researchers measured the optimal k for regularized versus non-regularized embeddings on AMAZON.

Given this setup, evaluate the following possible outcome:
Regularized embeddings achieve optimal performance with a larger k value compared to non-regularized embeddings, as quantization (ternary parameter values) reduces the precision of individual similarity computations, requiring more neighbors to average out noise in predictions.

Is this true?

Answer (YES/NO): NO